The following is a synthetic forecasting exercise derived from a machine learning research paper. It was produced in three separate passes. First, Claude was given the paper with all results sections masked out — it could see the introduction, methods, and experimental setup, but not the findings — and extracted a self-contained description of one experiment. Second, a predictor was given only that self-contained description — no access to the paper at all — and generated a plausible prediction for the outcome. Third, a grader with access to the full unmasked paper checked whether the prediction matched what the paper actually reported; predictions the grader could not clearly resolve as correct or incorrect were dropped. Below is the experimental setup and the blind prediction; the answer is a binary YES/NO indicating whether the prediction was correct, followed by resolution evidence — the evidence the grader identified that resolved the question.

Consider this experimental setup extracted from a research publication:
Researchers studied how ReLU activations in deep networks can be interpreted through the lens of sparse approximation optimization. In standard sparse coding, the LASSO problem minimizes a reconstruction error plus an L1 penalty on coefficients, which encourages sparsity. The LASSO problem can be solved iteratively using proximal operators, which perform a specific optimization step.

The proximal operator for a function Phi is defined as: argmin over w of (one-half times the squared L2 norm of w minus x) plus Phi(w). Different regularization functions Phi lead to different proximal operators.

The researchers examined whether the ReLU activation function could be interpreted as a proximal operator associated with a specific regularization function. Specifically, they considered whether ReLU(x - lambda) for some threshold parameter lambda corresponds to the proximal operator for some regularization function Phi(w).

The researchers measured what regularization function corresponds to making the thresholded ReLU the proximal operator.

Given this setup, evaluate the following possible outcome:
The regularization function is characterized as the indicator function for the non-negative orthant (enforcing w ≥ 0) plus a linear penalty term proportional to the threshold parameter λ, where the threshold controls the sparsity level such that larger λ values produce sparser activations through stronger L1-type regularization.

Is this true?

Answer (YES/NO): YES